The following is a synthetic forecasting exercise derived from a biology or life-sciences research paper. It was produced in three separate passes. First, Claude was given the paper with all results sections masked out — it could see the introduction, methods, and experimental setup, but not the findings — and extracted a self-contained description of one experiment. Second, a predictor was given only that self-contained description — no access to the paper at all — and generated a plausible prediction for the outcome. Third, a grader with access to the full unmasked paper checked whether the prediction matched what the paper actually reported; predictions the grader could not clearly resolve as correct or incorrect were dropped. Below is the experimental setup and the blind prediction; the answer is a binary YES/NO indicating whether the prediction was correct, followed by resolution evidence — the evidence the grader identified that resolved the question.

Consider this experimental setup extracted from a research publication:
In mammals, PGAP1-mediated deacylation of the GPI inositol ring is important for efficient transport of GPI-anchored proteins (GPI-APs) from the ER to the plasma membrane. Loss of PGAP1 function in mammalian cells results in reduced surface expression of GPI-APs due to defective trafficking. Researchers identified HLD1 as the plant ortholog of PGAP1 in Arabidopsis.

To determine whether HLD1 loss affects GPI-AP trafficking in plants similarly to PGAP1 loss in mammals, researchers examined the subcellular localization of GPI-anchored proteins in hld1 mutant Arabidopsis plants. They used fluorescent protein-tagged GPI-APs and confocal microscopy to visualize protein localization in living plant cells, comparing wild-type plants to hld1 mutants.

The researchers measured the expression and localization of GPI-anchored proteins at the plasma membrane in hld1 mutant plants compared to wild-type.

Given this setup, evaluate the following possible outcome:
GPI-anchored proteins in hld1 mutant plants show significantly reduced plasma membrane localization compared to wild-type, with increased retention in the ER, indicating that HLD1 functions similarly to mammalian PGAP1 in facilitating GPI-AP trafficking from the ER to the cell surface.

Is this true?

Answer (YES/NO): NO